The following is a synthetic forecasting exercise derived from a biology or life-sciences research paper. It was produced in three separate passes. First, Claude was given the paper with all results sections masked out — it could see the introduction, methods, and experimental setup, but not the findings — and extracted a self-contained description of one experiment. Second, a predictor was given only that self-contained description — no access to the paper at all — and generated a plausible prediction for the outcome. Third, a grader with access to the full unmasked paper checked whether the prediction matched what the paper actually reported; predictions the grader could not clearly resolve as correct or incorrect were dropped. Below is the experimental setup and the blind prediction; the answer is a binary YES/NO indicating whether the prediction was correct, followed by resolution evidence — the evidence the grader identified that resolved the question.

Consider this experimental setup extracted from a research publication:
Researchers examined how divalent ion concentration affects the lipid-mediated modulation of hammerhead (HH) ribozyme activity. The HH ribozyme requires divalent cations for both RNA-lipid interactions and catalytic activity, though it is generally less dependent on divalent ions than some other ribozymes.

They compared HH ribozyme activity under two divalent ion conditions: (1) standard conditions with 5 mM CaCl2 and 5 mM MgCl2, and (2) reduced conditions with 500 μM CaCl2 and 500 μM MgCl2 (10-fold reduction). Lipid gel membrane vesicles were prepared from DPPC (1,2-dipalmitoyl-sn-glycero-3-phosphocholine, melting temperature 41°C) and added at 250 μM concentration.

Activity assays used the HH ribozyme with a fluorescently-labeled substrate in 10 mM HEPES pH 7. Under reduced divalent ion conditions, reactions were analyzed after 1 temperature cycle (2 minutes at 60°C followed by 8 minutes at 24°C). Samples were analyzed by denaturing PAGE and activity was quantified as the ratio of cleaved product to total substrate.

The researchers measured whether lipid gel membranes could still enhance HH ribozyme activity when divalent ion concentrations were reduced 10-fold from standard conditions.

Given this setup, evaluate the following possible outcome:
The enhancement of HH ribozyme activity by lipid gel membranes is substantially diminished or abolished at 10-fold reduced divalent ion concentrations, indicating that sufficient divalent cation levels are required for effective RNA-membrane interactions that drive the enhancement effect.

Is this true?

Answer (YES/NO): NO